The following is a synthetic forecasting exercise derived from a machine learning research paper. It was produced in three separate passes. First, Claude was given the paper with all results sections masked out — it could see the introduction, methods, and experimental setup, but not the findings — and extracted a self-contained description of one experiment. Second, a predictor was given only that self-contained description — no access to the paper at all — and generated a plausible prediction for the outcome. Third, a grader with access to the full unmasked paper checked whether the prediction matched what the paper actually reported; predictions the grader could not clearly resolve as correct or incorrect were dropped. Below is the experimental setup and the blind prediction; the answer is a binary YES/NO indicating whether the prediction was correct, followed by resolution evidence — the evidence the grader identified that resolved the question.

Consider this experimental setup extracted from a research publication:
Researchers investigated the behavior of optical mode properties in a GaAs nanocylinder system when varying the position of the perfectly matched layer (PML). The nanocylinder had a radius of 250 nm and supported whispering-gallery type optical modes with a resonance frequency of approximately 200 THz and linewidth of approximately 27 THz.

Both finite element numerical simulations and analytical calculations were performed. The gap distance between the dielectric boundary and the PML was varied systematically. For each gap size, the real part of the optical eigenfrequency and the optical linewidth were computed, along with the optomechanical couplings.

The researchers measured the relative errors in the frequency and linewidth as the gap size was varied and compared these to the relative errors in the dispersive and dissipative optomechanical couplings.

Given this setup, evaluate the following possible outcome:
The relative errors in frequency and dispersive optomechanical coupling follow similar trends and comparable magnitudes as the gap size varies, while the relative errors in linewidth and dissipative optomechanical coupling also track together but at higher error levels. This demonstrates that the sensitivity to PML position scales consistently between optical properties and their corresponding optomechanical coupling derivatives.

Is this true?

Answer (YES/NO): NO